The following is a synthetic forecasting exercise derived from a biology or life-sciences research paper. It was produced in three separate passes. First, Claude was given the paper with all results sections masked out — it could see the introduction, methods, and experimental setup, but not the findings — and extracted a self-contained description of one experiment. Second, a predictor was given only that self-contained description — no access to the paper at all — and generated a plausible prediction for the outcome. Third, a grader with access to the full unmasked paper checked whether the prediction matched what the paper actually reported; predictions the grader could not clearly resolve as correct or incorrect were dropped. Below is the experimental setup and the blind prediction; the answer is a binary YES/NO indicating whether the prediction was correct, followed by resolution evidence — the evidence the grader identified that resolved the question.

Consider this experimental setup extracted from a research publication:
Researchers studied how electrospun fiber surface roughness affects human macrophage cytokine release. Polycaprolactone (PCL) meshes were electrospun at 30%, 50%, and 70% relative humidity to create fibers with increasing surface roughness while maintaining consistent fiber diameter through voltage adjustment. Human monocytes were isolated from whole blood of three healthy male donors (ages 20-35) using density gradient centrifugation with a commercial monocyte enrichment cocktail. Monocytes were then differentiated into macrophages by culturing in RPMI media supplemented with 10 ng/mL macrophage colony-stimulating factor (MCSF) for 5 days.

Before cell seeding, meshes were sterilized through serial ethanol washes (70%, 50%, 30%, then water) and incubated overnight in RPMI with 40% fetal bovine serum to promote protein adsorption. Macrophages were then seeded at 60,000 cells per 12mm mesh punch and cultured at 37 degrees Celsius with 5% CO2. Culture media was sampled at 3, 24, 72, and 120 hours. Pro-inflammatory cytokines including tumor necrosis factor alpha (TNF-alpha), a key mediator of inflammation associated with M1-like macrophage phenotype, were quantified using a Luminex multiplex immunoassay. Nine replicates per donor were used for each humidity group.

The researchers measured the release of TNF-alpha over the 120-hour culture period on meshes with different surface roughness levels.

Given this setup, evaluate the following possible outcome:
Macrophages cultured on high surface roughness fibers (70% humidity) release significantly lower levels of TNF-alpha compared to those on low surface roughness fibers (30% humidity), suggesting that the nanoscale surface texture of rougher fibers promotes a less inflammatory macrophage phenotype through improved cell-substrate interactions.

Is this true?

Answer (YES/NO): YES